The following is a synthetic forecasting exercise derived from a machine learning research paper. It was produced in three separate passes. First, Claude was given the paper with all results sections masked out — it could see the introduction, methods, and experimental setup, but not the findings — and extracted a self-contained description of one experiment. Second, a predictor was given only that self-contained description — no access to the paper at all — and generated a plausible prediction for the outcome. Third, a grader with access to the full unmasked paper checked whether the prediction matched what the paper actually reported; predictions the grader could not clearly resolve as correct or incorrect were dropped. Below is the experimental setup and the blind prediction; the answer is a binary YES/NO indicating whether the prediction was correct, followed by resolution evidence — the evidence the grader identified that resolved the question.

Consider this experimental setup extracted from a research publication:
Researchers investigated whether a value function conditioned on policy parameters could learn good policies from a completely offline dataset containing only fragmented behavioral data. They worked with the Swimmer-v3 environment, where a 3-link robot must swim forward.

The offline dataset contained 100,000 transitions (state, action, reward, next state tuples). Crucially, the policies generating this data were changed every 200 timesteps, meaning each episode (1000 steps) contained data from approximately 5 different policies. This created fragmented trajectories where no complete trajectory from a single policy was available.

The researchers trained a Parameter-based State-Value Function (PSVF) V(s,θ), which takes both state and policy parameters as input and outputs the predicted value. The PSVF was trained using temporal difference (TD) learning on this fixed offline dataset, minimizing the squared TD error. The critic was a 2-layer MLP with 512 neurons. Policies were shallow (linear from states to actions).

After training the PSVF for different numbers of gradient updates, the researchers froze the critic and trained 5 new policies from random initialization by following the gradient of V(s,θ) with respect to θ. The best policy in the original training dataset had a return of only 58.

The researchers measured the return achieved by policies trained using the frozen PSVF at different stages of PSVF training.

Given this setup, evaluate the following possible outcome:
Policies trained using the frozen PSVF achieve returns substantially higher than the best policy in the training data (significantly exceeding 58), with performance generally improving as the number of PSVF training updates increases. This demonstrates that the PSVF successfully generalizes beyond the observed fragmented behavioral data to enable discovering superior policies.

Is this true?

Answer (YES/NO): NO